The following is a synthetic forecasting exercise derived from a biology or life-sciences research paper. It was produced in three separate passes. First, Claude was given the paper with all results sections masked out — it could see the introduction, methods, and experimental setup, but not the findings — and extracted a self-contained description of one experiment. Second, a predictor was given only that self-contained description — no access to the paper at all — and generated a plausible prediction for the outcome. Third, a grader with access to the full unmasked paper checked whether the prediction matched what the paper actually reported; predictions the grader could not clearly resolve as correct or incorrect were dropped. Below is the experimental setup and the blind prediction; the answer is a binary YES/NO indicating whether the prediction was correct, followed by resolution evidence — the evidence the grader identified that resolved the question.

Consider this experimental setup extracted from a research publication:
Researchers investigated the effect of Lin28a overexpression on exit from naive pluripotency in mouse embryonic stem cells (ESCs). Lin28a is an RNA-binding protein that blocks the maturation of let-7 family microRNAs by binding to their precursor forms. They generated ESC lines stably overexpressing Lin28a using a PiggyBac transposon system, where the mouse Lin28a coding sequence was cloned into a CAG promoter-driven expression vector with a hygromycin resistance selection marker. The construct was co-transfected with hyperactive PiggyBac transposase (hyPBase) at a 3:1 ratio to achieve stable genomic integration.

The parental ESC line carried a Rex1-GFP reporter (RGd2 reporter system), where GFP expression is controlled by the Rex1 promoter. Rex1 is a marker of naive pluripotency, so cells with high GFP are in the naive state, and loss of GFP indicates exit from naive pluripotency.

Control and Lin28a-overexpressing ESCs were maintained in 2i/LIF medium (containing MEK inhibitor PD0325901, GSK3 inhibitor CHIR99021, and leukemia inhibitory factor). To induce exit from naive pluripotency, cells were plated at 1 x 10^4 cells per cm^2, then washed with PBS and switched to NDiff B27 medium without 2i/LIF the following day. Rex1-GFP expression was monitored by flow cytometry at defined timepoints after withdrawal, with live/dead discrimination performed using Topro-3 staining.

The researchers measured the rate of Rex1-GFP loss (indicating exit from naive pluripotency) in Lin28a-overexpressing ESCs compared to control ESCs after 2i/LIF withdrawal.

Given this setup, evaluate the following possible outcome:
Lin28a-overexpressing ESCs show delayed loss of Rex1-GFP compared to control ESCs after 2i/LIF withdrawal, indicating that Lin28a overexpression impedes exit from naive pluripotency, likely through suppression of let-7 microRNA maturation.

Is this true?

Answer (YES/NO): NO